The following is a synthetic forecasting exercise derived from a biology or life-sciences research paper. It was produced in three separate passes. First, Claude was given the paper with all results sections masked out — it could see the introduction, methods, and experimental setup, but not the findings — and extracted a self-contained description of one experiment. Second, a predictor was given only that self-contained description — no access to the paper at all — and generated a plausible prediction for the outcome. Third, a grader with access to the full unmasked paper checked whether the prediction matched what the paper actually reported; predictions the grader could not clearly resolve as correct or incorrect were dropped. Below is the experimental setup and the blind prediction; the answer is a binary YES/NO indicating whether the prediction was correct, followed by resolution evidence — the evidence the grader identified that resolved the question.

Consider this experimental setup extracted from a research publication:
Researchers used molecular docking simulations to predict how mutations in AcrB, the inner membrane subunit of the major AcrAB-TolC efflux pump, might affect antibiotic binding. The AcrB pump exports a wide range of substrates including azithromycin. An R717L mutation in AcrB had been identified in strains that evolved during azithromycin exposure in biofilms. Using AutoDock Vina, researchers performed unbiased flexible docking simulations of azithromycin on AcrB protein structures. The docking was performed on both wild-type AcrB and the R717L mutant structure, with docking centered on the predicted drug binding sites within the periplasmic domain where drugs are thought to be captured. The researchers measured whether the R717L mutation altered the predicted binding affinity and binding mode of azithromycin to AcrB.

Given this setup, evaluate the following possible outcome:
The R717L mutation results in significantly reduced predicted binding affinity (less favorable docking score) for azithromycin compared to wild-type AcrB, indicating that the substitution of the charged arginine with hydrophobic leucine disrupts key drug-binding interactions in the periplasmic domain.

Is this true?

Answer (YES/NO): YES